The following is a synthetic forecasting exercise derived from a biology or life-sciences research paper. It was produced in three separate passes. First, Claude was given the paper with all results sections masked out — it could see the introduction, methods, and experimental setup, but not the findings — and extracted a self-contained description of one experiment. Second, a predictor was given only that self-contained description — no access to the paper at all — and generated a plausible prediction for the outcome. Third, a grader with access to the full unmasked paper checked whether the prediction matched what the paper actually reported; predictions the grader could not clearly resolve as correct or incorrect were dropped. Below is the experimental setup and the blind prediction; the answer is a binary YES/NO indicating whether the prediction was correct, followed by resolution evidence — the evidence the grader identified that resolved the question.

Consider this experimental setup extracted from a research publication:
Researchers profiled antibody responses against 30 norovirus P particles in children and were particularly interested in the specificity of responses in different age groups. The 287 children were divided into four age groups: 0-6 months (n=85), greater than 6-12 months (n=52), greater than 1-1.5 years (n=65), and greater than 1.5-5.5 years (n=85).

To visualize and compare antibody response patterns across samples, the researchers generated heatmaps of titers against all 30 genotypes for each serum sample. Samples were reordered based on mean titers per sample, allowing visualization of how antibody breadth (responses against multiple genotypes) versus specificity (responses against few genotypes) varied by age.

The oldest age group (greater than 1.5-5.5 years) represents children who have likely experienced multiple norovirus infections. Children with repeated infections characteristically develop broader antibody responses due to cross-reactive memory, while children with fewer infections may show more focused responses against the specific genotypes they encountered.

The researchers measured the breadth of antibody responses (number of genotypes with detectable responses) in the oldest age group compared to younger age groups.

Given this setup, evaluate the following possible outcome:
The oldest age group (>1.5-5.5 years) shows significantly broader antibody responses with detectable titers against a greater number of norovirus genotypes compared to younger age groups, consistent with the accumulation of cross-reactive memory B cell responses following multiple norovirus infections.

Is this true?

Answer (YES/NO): YES